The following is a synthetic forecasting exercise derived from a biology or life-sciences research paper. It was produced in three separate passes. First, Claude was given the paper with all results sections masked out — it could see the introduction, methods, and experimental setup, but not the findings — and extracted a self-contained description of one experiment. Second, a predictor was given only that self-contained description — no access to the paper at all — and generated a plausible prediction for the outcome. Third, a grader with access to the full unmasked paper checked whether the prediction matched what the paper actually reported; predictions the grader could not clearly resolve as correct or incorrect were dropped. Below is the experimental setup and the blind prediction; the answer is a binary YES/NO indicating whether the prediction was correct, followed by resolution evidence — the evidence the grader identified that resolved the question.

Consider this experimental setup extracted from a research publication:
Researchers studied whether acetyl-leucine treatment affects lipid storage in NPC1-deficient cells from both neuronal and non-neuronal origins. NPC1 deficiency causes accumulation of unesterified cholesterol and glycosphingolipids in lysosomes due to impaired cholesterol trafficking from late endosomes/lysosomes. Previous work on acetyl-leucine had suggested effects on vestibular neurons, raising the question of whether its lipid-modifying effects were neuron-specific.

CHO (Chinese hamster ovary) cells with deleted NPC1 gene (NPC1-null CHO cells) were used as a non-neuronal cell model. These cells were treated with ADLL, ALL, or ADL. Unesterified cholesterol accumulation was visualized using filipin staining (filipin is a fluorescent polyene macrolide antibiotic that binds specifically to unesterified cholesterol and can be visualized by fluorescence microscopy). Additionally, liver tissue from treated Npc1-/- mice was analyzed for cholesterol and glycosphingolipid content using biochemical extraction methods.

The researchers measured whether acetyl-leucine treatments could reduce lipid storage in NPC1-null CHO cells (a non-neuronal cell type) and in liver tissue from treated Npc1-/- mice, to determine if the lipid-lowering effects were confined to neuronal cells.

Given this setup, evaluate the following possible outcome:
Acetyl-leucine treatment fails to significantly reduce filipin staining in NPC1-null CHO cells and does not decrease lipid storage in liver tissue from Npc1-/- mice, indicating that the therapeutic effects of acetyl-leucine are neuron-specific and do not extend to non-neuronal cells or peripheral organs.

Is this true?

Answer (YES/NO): NO